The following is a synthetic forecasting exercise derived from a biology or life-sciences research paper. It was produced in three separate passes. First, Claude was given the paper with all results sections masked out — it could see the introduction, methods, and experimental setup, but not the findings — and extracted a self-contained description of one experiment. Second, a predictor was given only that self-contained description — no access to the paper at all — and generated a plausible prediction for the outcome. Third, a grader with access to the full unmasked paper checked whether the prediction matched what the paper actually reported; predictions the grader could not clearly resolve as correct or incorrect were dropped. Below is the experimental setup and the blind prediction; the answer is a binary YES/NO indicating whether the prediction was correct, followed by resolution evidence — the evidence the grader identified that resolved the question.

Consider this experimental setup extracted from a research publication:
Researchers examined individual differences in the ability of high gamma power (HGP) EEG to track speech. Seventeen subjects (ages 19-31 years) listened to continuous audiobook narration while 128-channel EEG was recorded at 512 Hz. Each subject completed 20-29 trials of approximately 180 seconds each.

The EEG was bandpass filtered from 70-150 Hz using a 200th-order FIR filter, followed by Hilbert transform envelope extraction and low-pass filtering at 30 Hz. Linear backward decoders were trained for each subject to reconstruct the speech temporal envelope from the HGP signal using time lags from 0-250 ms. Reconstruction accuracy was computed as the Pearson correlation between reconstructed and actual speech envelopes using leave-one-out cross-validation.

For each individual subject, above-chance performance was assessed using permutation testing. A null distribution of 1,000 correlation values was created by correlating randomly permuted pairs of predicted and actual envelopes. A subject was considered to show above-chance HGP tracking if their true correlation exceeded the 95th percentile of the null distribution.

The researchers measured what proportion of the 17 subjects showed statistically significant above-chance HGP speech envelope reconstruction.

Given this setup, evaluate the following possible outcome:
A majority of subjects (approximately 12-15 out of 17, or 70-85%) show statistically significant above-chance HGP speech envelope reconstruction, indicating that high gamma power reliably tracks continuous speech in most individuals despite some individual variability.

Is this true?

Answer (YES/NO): NO